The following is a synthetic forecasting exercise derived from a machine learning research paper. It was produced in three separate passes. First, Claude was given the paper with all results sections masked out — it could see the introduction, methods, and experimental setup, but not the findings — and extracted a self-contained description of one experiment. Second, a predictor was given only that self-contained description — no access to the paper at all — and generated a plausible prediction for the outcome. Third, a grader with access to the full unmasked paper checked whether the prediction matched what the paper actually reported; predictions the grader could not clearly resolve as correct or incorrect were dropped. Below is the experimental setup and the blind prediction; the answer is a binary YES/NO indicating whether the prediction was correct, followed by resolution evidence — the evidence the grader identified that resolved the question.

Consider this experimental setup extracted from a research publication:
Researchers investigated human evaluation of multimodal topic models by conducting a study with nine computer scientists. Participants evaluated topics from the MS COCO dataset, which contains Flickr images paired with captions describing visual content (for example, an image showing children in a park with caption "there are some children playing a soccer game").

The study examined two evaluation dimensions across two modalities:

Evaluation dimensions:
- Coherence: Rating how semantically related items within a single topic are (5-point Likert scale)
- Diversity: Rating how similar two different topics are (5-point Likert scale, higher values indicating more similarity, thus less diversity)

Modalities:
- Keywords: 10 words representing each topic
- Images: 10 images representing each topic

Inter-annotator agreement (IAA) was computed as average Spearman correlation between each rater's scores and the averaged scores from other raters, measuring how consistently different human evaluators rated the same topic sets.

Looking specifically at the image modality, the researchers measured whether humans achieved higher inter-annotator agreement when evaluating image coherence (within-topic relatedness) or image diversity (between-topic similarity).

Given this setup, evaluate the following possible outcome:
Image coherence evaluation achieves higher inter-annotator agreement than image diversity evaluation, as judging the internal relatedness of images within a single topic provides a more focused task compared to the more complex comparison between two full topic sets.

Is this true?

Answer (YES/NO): NO